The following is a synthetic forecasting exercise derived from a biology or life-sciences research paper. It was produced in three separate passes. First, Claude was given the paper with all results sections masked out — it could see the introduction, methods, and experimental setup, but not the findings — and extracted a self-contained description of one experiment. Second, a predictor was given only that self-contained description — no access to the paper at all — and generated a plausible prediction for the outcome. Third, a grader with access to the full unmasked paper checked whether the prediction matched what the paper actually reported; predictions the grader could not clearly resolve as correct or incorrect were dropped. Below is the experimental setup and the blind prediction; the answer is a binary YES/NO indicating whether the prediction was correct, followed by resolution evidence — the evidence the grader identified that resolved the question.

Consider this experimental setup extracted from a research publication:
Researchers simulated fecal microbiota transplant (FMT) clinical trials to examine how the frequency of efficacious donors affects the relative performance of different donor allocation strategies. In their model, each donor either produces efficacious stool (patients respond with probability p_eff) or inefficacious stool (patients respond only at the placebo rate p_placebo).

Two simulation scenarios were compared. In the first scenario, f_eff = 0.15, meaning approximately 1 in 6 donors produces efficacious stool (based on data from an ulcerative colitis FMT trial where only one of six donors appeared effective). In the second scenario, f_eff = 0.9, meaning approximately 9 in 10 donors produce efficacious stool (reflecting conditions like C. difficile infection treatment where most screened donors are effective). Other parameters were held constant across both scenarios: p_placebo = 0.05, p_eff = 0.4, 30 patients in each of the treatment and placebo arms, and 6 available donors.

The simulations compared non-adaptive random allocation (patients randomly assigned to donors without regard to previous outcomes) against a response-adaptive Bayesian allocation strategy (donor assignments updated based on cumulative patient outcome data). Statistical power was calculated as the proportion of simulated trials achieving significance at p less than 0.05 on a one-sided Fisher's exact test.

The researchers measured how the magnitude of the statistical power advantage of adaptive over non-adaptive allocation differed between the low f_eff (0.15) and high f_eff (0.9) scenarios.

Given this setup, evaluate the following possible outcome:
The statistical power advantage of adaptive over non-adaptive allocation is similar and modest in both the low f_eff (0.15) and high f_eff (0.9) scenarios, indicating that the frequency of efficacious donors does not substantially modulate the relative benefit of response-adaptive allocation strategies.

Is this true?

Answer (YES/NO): NO